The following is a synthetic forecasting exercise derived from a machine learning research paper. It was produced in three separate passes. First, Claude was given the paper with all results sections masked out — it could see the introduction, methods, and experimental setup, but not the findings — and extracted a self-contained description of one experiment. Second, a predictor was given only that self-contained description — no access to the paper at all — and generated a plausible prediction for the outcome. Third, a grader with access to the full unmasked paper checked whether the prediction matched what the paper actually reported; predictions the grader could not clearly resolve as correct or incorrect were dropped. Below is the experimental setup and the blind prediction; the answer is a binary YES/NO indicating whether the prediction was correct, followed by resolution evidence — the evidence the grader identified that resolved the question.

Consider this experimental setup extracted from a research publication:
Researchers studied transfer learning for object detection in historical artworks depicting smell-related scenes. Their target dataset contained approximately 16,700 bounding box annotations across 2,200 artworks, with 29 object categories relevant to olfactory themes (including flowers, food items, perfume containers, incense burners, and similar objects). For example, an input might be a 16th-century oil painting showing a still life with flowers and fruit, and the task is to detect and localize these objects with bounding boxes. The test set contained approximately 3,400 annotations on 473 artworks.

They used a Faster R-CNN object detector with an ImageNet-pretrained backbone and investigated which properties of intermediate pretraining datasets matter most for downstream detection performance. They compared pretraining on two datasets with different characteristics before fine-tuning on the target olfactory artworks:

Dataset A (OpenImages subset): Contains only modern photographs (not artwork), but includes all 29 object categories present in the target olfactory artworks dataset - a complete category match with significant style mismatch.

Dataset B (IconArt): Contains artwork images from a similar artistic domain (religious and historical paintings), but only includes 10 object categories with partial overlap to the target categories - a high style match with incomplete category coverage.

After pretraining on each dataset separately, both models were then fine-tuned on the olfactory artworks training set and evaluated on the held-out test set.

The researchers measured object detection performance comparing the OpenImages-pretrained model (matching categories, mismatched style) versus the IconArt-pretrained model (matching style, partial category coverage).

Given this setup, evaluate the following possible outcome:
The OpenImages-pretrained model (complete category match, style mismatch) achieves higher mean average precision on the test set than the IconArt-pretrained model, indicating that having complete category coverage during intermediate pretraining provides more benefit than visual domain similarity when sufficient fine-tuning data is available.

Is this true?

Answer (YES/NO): YES